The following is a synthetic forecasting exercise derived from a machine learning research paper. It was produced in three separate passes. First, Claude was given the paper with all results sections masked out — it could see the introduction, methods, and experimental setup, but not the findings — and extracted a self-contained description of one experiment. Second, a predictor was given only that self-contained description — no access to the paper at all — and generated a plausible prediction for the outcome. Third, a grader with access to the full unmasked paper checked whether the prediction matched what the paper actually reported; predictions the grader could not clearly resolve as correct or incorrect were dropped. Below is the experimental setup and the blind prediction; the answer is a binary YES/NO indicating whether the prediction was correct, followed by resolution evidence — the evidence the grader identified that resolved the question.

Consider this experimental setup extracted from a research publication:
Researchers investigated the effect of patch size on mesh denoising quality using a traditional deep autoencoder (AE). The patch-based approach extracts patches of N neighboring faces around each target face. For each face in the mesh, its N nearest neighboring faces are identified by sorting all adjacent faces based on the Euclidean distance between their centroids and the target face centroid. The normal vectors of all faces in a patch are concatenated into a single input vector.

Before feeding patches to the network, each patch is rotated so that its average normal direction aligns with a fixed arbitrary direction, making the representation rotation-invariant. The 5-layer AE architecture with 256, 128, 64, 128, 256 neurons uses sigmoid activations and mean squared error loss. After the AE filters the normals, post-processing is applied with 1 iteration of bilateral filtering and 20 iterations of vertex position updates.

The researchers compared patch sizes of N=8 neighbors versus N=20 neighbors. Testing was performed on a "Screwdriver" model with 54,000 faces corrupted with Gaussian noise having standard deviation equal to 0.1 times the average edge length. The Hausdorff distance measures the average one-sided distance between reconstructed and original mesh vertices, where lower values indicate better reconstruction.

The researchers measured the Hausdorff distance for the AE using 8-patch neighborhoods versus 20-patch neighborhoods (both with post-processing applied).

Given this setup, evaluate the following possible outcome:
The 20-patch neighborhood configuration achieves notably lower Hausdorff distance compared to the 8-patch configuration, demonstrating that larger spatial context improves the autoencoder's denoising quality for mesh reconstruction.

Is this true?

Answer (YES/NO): NO